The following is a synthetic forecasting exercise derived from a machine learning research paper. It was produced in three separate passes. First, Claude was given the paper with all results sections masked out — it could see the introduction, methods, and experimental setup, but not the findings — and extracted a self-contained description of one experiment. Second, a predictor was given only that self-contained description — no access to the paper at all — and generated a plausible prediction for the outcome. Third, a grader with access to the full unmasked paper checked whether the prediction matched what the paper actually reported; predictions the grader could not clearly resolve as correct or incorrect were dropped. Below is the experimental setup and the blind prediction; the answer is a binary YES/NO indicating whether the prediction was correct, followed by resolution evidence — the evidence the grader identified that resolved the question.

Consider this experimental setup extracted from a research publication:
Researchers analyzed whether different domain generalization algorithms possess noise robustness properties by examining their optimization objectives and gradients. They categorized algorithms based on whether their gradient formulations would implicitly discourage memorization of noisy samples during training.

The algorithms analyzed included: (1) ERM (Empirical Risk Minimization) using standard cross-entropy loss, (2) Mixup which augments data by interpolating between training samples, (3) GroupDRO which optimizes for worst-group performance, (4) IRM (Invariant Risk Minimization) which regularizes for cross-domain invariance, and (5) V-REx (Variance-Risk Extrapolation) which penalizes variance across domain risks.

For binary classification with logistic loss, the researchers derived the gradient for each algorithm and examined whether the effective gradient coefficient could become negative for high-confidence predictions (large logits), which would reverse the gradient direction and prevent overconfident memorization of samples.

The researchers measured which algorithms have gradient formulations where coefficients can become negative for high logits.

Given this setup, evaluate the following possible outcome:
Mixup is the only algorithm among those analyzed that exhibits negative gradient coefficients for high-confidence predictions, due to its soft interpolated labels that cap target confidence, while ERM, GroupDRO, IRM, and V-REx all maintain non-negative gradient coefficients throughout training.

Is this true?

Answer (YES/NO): NO